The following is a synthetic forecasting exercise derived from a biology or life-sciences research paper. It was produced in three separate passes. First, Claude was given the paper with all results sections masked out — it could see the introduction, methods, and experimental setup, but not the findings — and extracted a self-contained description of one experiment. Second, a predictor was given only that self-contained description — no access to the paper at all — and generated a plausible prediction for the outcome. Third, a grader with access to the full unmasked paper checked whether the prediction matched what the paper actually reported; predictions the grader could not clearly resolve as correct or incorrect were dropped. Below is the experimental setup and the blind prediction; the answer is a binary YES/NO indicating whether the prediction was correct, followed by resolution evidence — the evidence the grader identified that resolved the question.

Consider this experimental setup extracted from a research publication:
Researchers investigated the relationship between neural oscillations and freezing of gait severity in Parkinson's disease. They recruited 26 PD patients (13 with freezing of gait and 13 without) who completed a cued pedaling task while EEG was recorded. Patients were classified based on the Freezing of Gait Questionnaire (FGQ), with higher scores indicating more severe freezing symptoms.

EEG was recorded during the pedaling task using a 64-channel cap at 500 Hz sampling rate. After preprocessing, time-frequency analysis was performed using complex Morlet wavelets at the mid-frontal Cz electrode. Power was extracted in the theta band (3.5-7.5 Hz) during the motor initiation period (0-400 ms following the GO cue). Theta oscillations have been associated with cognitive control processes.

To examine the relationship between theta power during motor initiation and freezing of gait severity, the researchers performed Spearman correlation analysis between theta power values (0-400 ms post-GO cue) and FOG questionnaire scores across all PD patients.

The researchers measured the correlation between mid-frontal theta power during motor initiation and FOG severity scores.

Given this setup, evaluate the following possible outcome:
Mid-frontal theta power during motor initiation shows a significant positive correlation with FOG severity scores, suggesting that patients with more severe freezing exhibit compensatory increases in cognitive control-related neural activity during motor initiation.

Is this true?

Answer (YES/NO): NO